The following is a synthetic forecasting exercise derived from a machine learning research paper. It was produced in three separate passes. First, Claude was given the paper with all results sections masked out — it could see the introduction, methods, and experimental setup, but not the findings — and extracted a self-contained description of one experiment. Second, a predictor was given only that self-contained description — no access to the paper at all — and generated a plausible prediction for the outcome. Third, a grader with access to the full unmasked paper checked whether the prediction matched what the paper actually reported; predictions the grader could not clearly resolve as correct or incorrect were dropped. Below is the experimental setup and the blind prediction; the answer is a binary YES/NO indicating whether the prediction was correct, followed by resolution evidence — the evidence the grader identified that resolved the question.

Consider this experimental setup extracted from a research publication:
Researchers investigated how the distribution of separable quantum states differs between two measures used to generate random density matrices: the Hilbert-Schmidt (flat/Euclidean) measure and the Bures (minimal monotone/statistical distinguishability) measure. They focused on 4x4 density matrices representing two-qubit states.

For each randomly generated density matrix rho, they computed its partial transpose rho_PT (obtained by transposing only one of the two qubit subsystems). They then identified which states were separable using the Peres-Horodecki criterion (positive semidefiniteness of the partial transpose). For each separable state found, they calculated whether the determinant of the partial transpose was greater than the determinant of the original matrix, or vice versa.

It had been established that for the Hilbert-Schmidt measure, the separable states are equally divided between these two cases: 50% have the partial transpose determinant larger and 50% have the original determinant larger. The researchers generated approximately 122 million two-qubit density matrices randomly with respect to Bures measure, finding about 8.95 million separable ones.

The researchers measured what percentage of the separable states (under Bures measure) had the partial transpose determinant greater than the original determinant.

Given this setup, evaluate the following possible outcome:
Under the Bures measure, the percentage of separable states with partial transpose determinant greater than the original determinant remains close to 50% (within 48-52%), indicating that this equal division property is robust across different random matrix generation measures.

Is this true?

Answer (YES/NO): NO